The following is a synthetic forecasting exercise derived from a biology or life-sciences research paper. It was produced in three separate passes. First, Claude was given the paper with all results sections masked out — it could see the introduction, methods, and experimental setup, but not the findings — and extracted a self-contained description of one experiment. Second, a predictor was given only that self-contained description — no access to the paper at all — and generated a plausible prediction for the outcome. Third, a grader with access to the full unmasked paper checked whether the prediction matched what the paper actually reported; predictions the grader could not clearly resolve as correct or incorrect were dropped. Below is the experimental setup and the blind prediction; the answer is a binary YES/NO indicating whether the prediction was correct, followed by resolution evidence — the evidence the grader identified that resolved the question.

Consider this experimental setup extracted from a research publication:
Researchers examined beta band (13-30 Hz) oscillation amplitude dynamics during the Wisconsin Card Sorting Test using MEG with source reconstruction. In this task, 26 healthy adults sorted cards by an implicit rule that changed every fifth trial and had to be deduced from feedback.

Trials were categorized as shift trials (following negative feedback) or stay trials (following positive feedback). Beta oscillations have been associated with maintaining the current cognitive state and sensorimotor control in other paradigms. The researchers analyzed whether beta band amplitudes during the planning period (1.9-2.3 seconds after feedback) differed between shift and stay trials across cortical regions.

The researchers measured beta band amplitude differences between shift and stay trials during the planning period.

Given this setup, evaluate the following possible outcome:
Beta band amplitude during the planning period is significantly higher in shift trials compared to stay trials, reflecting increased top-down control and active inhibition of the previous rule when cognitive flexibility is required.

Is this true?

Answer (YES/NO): NO